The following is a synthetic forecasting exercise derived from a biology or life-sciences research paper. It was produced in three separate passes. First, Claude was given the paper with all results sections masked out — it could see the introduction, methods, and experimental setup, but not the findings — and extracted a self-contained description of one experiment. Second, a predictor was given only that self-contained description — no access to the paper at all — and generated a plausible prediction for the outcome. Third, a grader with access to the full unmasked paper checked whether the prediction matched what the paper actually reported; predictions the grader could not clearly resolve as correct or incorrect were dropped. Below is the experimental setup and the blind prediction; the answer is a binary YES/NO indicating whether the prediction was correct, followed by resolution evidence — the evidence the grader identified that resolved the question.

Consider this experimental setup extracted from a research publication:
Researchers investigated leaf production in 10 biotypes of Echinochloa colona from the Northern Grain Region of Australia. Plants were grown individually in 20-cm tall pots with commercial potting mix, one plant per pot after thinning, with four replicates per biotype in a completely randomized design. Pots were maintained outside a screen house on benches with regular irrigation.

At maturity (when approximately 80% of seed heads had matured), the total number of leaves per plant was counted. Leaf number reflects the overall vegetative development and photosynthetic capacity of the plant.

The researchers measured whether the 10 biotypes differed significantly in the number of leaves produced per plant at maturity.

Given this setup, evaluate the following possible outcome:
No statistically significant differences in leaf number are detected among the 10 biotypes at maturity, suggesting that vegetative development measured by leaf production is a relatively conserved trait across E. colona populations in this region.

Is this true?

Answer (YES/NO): NO